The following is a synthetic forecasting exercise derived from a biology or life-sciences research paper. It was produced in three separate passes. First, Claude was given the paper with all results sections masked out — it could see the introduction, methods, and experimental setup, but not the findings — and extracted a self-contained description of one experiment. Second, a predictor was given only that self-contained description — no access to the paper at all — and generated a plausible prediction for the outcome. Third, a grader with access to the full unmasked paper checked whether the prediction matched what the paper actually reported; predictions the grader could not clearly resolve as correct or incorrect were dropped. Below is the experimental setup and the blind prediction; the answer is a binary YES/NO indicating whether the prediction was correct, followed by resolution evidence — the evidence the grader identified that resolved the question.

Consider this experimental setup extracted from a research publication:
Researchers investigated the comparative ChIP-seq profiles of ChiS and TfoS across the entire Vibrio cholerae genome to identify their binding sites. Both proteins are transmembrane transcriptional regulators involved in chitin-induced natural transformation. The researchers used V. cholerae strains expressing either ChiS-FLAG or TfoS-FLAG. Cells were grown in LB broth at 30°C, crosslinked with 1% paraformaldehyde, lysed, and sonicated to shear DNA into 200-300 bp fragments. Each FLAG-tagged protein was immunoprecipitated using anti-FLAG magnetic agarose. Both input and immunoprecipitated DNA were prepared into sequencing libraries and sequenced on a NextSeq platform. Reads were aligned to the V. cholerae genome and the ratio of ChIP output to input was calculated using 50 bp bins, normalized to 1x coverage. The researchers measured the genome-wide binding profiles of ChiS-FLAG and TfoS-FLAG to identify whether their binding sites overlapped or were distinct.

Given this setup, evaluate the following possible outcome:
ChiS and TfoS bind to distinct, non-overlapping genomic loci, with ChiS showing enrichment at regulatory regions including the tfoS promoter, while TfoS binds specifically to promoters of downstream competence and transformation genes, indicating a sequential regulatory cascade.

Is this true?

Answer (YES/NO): NO